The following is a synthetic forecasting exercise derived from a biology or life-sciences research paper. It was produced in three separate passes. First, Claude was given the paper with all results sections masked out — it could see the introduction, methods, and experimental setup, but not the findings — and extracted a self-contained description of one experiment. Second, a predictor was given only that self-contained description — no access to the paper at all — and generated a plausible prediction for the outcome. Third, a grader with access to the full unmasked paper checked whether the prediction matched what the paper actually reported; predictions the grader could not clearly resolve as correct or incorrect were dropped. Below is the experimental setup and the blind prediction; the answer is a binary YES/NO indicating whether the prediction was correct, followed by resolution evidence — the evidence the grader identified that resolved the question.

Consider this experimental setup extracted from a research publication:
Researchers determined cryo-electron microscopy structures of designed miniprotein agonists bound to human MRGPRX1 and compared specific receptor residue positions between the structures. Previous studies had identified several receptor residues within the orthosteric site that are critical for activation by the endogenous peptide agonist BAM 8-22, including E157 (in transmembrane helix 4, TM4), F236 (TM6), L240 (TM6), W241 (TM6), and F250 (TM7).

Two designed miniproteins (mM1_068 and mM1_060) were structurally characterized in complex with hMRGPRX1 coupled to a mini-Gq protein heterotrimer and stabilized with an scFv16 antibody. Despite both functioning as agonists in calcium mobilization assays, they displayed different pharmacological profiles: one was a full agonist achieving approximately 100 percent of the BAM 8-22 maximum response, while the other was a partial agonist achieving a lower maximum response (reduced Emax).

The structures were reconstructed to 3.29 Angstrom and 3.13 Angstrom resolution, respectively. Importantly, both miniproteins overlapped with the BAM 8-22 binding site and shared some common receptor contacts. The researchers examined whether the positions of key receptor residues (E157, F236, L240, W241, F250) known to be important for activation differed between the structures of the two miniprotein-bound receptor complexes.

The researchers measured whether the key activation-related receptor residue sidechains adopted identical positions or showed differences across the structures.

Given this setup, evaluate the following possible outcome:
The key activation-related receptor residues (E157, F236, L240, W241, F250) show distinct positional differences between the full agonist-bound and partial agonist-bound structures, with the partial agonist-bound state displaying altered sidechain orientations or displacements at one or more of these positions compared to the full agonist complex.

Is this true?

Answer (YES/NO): YES